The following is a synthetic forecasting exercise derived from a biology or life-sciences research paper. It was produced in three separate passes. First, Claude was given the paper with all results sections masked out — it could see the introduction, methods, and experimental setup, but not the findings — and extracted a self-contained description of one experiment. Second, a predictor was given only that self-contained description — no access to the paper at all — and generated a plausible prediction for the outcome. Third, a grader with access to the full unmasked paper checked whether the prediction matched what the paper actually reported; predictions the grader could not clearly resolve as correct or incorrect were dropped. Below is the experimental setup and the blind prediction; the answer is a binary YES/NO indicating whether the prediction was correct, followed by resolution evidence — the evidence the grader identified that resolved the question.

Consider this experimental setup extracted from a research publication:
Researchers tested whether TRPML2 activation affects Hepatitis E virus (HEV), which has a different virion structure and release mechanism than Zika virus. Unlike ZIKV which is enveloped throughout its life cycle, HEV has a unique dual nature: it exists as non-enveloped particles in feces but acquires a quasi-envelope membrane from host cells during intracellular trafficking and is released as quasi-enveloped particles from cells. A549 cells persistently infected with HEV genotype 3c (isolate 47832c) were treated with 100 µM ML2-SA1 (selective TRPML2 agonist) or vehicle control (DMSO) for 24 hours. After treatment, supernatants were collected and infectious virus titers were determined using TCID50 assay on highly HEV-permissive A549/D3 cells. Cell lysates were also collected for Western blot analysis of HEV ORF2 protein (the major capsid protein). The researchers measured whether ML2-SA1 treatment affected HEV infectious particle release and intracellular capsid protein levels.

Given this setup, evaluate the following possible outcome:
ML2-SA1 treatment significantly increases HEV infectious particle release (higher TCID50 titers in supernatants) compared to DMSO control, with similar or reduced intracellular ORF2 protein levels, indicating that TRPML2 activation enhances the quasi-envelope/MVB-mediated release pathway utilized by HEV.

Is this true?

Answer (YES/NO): NO